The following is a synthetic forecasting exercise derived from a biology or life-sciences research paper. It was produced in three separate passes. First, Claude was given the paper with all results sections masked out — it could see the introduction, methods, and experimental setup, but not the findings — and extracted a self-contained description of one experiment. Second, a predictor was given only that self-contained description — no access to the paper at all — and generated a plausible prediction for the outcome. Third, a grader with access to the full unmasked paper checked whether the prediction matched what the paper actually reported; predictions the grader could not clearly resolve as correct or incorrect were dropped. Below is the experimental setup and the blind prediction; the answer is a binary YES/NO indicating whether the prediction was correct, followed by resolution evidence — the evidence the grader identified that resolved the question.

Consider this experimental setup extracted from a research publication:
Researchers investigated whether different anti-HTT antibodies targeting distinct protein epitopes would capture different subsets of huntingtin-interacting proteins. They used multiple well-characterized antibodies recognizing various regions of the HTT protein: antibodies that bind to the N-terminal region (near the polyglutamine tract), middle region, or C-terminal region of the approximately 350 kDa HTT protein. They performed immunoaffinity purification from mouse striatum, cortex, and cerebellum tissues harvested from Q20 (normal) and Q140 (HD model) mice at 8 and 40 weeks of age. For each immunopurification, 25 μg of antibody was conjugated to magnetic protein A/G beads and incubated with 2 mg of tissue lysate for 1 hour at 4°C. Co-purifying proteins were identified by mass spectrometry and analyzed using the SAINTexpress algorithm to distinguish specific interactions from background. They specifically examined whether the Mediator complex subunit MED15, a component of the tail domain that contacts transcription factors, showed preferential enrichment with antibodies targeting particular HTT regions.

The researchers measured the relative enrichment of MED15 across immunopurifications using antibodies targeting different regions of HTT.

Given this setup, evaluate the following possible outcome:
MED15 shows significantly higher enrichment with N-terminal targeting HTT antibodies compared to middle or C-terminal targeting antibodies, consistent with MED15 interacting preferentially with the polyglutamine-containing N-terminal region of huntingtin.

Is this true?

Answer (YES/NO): YES